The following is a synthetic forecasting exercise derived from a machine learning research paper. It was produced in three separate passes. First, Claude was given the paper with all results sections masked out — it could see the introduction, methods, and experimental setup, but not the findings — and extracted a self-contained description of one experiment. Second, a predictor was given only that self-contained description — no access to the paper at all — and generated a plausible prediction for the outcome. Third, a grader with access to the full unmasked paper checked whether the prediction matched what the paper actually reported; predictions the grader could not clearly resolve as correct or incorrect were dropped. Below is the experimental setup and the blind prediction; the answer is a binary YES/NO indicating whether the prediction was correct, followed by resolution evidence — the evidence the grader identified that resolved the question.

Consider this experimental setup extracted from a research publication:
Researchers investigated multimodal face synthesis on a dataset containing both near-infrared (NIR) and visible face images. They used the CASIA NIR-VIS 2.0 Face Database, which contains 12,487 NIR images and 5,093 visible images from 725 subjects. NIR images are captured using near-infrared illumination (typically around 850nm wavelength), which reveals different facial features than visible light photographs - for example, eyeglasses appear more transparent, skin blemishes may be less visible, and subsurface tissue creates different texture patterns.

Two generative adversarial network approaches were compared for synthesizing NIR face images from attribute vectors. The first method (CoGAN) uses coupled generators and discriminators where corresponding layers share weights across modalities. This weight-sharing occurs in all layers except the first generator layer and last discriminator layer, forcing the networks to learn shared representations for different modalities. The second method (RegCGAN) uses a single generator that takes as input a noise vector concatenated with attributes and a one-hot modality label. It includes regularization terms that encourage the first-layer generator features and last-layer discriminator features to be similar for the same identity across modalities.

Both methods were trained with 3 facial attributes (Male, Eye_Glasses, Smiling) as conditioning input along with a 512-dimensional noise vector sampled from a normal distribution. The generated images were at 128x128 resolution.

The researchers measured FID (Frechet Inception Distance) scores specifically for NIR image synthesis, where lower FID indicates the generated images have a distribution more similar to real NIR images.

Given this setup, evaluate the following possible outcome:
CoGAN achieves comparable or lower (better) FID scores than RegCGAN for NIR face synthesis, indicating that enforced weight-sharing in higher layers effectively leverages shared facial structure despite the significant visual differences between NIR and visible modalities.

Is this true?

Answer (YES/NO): YES